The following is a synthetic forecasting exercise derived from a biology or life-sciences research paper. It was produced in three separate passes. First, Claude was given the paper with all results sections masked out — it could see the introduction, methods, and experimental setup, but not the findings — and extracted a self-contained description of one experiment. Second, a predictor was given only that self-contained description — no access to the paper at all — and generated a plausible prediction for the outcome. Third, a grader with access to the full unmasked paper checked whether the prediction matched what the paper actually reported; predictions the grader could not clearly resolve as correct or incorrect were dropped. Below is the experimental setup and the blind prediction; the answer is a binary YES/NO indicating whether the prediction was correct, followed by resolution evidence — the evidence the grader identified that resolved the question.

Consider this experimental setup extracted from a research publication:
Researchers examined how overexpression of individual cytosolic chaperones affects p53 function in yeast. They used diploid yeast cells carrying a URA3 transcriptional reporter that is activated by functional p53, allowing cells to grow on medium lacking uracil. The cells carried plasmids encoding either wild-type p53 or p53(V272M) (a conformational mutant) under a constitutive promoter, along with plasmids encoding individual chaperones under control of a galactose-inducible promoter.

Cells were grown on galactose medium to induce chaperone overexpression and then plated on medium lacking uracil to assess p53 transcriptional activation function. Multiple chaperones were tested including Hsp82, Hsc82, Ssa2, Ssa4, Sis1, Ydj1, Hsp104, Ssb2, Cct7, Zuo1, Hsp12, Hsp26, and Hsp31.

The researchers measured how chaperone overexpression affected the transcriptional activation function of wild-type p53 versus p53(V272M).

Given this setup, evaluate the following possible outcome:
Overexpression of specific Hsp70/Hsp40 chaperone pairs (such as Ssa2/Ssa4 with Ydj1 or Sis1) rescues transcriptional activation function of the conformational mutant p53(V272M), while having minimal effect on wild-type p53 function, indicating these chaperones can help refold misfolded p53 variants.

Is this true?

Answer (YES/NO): NO